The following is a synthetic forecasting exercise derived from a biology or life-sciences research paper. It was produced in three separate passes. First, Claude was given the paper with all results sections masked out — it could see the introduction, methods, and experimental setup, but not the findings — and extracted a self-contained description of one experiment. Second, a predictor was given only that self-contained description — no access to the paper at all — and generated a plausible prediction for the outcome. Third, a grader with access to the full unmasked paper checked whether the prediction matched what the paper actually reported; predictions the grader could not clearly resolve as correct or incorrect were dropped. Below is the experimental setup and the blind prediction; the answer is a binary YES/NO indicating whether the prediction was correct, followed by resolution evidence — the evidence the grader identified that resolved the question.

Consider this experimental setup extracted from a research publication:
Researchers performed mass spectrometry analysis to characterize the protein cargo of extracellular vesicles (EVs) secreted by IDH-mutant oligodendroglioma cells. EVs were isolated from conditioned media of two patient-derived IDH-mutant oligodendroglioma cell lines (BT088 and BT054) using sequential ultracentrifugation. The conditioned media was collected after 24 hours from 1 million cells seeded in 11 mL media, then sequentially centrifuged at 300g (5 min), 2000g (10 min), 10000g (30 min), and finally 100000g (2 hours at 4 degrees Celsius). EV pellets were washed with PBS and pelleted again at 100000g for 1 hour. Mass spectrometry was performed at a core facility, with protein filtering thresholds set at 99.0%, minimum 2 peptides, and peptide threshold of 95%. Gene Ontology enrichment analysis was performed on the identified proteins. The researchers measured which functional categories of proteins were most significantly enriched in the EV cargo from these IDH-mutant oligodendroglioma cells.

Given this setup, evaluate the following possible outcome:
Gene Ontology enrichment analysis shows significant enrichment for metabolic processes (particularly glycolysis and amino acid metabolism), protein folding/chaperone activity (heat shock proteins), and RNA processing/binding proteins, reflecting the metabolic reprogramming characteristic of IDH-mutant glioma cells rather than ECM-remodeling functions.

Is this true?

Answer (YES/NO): NO